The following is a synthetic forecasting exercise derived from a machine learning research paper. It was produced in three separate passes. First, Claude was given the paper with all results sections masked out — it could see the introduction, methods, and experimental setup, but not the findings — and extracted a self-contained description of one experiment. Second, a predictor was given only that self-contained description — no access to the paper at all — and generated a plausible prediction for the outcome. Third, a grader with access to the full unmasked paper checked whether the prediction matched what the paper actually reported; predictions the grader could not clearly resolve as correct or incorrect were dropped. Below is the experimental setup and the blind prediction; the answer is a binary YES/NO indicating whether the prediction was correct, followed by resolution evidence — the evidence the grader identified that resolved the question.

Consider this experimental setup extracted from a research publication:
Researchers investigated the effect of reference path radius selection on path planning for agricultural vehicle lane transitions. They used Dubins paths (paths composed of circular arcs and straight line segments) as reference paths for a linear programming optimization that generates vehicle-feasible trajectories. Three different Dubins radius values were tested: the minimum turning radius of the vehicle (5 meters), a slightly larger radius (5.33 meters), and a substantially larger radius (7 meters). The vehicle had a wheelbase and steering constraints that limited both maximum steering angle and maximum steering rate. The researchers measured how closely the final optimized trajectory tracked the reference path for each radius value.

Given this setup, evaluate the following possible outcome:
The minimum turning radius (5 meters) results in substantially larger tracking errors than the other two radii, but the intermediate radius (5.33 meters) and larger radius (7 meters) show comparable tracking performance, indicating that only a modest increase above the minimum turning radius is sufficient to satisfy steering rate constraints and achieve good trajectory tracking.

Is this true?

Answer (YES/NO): NO